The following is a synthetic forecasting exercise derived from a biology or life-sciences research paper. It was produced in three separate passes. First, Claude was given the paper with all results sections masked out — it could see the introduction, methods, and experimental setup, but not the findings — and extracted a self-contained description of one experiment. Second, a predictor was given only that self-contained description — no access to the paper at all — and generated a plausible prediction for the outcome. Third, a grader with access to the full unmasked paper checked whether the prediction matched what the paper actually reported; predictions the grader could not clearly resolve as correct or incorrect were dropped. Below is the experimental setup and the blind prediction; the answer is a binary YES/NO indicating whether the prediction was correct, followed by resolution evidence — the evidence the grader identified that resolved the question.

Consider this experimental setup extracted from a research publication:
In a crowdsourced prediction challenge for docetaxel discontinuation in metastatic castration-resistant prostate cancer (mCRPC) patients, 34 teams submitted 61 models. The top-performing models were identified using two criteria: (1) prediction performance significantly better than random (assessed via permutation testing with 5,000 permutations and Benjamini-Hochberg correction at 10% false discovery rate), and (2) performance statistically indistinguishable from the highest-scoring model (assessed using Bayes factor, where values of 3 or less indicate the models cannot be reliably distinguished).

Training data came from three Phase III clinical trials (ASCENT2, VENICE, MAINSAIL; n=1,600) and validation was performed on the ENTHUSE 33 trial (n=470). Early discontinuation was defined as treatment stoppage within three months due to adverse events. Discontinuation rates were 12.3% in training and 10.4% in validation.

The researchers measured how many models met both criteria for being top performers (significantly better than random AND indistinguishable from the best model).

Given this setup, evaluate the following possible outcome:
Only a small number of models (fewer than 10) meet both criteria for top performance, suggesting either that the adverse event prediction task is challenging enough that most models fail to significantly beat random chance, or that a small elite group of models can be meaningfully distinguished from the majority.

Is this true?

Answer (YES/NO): YES